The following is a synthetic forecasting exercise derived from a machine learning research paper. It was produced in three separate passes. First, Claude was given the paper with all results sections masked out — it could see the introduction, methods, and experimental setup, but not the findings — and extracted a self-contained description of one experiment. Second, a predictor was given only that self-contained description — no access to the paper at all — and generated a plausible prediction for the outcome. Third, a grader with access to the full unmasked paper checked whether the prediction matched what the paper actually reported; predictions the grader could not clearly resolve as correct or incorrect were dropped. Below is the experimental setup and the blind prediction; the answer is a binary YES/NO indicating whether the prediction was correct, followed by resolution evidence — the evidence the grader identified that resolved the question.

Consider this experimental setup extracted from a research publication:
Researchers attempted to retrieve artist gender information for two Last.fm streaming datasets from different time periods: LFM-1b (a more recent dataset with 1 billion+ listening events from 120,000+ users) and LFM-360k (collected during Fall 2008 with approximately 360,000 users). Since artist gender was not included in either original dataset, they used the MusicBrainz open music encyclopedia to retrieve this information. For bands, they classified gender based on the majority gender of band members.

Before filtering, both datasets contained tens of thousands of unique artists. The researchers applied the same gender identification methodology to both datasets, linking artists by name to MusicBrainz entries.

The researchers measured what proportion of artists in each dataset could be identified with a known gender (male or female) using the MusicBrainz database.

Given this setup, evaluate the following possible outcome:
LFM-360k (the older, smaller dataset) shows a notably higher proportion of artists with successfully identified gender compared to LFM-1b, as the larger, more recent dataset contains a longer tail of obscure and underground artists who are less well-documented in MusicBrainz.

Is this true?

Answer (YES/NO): YES